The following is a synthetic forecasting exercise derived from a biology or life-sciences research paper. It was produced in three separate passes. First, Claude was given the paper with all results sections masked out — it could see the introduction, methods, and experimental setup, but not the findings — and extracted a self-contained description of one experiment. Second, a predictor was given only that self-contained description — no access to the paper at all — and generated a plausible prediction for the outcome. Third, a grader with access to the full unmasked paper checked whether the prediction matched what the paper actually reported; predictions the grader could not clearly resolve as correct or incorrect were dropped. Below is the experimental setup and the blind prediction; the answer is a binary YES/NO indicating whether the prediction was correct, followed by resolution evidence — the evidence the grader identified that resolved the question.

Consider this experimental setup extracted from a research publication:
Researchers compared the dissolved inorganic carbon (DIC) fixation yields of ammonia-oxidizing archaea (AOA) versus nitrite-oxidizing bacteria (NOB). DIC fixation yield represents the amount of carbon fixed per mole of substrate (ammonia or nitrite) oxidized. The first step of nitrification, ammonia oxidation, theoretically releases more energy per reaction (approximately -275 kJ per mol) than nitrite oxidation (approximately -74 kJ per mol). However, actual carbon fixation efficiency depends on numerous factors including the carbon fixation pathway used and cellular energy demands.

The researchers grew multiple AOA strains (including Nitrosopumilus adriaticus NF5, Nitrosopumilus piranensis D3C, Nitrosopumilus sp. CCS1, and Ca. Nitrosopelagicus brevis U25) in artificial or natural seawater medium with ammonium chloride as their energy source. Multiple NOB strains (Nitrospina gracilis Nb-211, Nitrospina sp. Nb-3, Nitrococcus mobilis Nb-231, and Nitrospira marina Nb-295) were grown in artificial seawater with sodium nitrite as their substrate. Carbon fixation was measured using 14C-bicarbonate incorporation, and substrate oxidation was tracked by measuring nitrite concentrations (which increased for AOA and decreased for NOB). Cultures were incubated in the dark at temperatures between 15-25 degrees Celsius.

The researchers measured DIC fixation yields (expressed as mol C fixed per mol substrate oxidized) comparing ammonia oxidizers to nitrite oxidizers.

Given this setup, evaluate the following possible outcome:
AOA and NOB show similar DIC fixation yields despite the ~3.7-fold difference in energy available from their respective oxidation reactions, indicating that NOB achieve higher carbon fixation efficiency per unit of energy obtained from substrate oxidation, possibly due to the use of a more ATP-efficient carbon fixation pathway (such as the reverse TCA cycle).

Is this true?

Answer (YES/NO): NO